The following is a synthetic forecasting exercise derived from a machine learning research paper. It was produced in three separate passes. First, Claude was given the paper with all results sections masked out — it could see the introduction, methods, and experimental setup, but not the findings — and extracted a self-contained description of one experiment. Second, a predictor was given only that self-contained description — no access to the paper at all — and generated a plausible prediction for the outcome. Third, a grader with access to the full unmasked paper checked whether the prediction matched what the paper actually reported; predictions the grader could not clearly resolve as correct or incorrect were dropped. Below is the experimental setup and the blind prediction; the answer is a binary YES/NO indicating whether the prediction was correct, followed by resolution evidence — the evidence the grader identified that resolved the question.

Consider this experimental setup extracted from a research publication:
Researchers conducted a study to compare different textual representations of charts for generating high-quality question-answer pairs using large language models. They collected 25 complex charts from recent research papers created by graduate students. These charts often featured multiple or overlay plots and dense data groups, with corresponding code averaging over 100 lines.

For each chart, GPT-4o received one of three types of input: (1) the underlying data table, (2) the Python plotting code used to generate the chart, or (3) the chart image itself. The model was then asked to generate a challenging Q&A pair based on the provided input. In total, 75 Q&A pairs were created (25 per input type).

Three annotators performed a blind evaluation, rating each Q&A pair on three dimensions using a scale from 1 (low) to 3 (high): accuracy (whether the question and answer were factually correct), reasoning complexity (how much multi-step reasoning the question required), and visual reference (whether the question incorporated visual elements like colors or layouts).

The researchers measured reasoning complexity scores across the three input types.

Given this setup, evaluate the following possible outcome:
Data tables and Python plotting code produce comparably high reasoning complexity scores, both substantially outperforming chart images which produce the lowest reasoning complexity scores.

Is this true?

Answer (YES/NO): YES